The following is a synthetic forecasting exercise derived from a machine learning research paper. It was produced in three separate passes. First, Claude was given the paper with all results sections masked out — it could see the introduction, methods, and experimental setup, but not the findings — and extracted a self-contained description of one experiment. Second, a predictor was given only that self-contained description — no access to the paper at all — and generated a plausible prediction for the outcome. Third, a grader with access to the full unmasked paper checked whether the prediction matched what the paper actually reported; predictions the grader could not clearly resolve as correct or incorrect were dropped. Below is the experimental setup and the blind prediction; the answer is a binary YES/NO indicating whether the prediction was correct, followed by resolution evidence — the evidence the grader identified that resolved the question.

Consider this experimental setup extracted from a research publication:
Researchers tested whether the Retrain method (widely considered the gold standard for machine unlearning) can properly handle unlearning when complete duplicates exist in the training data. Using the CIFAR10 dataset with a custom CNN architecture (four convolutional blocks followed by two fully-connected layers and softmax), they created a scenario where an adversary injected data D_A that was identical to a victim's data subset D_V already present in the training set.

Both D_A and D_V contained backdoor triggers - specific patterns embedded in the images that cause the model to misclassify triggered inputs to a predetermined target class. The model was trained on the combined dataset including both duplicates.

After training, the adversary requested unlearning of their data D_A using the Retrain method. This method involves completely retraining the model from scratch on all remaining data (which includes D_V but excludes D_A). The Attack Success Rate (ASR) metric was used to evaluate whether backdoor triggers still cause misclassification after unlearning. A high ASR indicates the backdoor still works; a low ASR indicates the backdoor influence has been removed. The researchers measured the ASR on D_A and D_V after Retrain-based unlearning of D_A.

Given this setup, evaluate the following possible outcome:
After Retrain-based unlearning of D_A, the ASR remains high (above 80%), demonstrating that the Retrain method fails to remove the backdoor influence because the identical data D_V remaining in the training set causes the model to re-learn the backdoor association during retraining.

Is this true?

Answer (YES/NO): YES